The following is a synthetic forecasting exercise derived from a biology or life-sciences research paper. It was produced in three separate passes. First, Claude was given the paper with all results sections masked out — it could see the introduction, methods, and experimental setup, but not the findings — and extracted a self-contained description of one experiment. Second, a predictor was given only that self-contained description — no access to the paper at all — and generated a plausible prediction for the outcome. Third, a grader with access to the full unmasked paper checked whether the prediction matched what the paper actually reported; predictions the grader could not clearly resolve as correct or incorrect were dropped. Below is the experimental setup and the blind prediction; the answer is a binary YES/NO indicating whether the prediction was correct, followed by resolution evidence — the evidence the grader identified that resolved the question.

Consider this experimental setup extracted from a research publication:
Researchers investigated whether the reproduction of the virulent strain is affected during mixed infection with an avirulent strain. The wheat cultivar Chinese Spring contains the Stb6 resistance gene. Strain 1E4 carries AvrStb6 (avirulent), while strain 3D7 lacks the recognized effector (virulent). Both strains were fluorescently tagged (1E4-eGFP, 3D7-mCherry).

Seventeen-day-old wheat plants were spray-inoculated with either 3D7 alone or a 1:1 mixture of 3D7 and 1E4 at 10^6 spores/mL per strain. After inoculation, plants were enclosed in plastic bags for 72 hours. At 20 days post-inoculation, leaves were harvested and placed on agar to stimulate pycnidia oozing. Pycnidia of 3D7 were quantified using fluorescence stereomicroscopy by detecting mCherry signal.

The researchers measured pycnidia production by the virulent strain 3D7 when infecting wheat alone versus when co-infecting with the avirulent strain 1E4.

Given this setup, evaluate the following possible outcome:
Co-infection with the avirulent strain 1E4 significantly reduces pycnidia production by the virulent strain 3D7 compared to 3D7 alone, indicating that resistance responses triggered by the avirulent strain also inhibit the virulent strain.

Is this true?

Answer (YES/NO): NO